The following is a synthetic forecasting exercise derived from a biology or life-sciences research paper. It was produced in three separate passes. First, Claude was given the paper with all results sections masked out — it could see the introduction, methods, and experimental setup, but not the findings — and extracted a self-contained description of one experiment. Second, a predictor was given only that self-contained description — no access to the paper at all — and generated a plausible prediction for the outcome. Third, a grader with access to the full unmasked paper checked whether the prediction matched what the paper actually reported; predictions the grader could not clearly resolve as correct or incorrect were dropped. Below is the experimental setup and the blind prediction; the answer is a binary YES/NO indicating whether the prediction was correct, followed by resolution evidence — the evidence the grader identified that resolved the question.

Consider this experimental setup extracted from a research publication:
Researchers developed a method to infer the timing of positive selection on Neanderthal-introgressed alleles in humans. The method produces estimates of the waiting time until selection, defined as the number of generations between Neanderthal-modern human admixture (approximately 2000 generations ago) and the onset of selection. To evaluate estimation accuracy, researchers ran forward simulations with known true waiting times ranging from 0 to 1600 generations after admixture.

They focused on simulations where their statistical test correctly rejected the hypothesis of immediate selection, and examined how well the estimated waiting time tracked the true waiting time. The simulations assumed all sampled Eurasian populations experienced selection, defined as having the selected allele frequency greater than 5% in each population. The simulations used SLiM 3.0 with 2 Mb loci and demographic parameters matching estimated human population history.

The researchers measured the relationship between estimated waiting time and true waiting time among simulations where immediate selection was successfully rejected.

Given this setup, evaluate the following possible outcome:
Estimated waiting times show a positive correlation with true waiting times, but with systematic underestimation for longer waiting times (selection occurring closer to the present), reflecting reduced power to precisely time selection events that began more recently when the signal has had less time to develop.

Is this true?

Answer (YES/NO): NO